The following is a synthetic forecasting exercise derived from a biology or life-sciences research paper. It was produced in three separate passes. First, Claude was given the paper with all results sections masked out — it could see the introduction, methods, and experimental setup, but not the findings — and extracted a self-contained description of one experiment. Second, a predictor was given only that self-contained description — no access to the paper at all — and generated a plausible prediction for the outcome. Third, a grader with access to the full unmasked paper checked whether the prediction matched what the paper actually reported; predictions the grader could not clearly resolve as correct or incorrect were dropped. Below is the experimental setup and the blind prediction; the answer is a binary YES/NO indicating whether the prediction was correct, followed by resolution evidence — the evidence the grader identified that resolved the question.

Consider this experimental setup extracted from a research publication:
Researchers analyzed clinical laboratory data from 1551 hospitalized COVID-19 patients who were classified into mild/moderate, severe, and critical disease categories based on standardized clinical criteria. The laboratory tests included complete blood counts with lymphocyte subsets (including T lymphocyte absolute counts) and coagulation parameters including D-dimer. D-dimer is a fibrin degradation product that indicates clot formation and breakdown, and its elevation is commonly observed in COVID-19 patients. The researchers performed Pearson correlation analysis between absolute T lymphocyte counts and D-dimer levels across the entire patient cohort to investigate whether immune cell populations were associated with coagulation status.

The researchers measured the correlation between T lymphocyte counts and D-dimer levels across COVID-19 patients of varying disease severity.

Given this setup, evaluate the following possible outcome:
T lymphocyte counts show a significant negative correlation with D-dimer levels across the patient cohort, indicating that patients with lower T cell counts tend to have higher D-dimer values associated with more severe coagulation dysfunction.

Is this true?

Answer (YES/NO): YES